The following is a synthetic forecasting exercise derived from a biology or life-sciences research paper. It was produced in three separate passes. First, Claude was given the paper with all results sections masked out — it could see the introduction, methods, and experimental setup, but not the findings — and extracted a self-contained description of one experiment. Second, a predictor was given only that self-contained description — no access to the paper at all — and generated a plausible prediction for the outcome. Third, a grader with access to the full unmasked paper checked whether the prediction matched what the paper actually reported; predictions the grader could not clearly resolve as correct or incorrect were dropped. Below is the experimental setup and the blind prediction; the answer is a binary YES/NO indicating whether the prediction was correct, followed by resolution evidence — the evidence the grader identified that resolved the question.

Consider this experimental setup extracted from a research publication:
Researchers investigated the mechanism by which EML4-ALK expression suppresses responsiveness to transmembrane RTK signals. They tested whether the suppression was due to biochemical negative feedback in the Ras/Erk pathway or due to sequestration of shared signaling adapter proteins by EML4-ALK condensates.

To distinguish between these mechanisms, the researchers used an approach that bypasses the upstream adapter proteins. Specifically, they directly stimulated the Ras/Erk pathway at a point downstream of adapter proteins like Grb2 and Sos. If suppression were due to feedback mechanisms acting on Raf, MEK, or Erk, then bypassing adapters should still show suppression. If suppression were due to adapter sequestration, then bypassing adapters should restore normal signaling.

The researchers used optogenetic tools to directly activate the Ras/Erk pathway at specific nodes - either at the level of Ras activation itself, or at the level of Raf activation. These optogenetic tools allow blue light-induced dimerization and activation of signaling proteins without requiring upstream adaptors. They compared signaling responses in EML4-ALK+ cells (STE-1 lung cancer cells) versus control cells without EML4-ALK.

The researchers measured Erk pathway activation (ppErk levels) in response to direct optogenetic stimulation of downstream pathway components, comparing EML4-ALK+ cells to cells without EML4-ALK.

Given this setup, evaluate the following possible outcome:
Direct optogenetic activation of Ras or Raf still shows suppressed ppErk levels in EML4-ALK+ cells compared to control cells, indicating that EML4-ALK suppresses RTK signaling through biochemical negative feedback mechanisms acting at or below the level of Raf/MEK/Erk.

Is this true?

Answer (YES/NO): NO